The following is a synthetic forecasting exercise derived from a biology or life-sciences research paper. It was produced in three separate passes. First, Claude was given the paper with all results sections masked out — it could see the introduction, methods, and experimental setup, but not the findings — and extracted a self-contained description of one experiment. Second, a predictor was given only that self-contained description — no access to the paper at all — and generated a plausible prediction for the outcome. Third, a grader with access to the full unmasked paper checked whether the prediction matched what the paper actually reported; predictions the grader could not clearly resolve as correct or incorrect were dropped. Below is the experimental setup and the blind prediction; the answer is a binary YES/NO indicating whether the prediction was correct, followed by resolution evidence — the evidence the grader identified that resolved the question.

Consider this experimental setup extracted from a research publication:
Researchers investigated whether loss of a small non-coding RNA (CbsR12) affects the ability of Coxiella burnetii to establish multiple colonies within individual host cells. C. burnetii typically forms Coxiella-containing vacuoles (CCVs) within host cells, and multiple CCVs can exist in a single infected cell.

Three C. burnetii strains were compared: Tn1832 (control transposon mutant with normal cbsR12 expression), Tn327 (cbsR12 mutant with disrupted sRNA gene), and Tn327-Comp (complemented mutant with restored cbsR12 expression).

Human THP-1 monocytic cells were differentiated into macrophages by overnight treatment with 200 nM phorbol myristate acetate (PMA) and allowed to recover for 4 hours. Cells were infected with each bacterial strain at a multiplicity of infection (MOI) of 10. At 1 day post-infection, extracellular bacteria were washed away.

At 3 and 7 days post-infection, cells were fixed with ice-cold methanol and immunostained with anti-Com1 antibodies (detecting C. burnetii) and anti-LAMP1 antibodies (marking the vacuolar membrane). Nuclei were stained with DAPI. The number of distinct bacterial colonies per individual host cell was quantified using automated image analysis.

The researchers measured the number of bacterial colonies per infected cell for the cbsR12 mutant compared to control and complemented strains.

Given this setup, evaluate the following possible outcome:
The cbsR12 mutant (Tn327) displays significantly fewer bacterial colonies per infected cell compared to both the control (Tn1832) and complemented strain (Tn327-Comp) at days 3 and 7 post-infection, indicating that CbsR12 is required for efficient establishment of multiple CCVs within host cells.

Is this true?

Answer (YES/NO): YES